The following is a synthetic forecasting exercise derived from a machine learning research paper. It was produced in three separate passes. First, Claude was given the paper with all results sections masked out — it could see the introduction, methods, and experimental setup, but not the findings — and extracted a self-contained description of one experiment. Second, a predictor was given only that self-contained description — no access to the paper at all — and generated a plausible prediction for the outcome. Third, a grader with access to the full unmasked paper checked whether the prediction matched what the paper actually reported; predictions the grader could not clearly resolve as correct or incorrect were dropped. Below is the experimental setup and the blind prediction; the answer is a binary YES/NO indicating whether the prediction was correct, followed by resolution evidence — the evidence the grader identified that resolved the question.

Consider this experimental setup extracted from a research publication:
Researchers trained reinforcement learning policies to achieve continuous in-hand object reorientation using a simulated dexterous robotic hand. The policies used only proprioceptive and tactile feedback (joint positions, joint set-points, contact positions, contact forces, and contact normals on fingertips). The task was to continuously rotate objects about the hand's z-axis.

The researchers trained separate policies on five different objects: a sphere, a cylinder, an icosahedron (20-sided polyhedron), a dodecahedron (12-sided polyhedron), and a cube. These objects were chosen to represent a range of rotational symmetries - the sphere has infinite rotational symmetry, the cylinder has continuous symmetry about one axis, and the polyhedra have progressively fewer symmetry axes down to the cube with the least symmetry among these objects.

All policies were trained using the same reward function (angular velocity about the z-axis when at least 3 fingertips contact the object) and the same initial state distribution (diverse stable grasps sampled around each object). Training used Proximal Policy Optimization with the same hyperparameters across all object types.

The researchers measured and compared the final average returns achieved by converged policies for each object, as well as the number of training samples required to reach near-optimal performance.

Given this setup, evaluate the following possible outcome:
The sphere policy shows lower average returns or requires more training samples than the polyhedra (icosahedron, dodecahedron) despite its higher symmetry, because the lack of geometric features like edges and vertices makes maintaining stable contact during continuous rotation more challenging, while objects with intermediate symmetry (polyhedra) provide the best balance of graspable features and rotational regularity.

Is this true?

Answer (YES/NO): NO